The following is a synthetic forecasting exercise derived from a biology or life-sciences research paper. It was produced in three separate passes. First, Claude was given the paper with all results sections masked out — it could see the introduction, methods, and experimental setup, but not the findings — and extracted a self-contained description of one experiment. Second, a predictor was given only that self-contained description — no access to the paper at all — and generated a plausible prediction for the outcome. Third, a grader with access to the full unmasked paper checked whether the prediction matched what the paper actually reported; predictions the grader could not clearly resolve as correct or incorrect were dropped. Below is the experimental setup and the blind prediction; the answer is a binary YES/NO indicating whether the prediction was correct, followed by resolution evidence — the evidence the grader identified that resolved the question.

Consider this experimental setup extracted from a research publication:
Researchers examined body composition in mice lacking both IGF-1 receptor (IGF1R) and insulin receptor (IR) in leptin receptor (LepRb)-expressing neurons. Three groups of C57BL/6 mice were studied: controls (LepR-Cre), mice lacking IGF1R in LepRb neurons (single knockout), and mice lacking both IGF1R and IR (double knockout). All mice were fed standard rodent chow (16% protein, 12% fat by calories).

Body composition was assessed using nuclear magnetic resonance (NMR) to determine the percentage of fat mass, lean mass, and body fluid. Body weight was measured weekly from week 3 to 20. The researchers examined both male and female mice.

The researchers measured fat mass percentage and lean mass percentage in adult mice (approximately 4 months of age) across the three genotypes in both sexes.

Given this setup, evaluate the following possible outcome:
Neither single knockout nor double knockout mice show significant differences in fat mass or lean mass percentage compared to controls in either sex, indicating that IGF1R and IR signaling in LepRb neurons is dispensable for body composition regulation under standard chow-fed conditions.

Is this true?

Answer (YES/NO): NO